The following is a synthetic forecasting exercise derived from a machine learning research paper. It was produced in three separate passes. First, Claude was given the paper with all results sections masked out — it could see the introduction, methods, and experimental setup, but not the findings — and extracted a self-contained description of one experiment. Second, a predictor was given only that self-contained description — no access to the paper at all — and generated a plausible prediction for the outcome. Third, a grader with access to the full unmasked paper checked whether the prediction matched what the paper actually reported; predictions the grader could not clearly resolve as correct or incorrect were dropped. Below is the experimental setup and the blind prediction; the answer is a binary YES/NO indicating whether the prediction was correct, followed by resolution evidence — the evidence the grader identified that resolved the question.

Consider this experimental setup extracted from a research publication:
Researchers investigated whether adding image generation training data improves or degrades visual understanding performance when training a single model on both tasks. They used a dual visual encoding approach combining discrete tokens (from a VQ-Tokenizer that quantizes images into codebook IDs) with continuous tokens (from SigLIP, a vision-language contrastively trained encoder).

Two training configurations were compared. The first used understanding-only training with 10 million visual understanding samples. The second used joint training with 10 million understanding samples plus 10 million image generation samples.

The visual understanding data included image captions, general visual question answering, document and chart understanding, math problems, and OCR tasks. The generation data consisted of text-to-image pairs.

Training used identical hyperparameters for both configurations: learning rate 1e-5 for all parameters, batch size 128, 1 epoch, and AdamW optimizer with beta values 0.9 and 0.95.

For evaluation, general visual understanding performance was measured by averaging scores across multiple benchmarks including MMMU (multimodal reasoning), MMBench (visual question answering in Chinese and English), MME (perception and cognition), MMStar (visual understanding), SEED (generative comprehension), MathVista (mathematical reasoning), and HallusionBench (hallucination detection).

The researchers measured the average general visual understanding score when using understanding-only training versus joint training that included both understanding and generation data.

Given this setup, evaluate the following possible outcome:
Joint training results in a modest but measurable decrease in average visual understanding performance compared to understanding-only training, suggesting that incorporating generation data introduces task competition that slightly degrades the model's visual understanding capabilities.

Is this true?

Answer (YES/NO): NO